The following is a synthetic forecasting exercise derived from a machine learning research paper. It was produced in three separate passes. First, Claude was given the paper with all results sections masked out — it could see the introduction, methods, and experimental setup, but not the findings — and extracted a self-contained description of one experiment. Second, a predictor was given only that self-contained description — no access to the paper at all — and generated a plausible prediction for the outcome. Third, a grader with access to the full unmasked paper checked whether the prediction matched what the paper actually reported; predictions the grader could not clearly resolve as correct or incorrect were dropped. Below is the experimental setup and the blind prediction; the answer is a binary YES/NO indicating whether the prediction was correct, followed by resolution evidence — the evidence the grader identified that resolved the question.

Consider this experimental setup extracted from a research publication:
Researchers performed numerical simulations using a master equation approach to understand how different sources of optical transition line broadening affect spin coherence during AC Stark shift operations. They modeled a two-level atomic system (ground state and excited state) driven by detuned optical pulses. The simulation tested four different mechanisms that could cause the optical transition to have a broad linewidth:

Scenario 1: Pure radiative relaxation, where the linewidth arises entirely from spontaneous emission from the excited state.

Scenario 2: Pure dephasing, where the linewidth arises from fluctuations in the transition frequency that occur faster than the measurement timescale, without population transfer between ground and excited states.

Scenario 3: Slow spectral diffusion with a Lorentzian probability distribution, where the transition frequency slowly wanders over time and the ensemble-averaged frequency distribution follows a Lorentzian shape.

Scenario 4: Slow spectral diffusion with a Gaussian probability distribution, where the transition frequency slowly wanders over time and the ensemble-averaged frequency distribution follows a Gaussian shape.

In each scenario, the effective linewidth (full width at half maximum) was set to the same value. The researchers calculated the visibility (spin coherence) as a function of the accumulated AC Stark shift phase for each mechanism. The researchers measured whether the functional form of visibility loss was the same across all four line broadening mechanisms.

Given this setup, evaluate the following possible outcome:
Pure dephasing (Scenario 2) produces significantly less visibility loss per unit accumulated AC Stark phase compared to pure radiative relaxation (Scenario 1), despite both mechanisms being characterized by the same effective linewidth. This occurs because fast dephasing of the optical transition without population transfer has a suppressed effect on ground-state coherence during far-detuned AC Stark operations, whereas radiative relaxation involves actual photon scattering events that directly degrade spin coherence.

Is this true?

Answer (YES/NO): NO